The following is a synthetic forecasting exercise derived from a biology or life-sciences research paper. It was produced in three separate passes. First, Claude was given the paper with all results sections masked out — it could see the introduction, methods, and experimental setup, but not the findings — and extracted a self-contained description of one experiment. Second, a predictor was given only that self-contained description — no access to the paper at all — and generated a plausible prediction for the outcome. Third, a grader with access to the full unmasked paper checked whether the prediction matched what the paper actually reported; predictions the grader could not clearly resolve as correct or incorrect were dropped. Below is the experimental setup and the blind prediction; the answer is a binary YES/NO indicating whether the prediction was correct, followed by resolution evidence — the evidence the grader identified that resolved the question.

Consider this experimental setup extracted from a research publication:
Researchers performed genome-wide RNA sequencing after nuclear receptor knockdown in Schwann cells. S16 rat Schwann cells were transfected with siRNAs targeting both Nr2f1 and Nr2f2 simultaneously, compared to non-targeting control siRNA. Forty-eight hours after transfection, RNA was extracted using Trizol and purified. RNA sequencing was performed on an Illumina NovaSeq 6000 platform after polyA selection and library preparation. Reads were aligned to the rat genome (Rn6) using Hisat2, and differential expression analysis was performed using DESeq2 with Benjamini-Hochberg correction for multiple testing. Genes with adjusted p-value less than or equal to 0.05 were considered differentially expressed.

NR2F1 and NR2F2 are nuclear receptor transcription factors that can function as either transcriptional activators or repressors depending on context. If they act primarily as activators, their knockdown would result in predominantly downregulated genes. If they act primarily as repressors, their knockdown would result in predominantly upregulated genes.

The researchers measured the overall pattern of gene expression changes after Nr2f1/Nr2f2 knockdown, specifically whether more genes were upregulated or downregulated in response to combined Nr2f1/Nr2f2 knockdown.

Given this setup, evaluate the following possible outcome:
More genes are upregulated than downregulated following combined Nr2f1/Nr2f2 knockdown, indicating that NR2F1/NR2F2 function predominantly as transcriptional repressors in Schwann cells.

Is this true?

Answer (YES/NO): NO